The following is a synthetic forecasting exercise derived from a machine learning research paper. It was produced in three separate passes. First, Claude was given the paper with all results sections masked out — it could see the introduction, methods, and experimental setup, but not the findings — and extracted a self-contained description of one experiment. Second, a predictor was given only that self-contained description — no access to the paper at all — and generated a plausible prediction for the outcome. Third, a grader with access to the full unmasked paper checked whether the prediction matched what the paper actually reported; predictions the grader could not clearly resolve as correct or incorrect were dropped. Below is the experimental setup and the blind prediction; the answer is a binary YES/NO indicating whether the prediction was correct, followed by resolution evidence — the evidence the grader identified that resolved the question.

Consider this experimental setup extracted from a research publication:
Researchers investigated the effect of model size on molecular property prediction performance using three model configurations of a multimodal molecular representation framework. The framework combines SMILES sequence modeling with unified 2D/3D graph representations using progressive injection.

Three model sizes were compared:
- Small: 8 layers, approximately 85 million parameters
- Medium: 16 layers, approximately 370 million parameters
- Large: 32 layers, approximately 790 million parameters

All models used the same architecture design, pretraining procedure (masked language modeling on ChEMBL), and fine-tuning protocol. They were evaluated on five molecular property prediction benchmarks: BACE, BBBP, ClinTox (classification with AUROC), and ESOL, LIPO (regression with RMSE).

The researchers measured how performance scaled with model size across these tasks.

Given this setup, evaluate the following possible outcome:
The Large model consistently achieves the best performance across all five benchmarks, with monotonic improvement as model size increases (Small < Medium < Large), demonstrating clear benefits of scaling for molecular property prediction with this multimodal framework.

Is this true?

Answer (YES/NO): NO